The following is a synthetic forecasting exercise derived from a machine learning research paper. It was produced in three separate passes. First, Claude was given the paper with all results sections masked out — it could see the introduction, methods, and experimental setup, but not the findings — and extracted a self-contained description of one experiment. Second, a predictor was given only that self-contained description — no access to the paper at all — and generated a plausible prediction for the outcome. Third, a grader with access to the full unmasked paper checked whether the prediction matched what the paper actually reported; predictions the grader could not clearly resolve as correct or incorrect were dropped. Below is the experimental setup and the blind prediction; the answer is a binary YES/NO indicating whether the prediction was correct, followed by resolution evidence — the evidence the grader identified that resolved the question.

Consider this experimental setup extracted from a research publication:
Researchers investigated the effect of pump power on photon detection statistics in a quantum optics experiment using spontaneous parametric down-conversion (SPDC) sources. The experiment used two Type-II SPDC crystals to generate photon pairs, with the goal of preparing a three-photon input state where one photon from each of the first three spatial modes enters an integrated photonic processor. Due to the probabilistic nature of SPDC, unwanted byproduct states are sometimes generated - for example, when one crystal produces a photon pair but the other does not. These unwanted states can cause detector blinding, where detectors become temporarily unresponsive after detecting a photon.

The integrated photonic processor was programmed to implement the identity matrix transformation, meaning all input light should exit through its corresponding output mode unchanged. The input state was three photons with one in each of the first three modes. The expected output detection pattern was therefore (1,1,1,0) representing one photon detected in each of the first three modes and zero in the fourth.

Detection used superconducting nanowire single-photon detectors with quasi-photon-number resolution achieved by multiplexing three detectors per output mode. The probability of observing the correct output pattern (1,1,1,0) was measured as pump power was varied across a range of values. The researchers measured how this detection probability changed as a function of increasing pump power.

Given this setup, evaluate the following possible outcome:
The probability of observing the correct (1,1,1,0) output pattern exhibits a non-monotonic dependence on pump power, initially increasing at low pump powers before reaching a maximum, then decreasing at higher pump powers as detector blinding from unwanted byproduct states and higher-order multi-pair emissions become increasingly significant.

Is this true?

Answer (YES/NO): NO